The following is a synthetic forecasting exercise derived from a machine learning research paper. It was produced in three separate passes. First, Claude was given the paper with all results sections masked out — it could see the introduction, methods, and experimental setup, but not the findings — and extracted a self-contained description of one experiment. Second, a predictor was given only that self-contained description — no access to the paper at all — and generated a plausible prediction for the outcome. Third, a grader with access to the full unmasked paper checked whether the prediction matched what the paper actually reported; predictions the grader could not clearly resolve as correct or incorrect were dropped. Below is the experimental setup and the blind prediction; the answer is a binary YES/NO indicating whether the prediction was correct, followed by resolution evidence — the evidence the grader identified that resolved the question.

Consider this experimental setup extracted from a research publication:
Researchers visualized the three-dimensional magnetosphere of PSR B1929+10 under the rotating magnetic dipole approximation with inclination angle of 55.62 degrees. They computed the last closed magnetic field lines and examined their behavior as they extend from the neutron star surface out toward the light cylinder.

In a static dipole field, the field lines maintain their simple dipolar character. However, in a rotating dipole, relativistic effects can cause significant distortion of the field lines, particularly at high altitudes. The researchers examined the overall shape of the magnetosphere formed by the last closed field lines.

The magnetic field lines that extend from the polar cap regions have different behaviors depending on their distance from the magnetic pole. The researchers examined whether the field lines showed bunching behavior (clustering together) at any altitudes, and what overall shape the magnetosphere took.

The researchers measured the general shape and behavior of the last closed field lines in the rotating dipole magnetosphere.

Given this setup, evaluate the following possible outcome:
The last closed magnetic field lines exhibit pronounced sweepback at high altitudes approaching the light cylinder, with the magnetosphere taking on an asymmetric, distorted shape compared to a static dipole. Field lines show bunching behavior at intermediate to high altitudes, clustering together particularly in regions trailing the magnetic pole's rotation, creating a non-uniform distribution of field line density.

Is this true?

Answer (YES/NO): NO